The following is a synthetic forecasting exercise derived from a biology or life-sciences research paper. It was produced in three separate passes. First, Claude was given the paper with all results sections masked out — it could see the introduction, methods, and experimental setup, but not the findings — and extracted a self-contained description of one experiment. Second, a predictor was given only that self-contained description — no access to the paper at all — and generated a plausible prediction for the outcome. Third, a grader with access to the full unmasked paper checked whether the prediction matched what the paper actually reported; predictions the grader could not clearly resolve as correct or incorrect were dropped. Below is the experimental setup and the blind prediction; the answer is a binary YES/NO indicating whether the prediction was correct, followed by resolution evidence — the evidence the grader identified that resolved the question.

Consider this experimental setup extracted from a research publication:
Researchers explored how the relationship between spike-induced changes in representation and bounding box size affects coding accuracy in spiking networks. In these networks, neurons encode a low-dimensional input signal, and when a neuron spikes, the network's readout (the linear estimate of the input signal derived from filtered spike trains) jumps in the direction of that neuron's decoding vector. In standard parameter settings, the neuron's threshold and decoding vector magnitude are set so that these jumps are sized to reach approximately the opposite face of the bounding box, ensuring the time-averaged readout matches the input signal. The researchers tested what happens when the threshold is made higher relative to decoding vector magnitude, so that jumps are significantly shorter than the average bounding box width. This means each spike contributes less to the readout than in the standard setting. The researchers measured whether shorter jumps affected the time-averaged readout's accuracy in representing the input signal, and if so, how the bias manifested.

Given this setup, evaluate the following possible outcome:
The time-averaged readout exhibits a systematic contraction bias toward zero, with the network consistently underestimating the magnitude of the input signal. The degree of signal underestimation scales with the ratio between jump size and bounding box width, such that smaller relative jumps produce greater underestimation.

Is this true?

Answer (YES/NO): YES